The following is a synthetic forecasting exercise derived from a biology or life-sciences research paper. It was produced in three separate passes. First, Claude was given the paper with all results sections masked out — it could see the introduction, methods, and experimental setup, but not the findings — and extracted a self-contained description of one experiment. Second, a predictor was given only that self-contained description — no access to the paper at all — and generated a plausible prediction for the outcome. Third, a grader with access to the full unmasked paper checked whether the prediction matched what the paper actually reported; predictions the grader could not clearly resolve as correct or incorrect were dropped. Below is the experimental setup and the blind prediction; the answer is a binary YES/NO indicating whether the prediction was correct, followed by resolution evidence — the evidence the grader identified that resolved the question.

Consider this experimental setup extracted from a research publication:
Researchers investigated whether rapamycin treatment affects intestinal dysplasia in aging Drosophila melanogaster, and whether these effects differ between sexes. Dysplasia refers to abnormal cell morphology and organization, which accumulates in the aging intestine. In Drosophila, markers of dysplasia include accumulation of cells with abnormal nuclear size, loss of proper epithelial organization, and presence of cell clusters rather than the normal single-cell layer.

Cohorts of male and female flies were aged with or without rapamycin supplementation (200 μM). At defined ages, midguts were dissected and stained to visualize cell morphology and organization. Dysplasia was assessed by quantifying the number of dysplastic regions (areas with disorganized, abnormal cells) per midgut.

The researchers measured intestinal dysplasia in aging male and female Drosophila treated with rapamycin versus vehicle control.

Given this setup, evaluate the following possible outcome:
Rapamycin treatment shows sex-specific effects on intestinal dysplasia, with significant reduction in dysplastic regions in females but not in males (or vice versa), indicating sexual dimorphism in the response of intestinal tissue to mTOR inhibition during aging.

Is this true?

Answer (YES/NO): YES